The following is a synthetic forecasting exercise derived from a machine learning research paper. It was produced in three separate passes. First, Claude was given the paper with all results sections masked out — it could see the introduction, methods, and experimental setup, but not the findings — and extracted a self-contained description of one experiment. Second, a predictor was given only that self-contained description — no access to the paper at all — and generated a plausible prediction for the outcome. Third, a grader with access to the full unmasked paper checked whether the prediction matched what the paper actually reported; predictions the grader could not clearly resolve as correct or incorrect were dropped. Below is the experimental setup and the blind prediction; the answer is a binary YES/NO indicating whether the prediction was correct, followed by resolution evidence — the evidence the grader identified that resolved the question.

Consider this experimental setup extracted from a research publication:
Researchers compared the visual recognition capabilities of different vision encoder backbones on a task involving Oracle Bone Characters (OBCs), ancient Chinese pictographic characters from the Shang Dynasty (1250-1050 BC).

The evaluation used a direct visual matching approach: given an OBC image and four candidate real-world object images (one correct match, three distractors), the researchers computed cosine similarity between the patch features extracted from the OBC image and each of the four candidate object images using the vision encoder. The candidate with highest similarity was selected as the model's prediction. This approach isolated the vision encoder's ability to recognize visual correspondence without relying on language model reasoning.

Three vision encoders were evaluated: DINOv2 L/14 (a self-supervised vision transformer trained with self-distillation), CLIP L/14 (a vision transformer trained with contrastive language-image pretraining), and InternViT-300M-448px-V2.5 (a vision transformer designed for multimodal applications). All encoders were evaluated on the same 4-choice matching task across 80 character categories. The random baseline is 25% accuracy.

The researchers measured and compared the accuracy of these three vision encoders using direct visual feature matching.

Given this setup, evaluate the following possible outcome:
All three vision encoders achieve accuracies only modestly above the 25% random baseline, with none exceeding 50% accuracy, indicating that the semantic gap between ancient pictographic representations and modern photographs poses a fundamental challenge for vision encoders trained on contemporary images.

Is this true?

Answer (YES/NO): NO